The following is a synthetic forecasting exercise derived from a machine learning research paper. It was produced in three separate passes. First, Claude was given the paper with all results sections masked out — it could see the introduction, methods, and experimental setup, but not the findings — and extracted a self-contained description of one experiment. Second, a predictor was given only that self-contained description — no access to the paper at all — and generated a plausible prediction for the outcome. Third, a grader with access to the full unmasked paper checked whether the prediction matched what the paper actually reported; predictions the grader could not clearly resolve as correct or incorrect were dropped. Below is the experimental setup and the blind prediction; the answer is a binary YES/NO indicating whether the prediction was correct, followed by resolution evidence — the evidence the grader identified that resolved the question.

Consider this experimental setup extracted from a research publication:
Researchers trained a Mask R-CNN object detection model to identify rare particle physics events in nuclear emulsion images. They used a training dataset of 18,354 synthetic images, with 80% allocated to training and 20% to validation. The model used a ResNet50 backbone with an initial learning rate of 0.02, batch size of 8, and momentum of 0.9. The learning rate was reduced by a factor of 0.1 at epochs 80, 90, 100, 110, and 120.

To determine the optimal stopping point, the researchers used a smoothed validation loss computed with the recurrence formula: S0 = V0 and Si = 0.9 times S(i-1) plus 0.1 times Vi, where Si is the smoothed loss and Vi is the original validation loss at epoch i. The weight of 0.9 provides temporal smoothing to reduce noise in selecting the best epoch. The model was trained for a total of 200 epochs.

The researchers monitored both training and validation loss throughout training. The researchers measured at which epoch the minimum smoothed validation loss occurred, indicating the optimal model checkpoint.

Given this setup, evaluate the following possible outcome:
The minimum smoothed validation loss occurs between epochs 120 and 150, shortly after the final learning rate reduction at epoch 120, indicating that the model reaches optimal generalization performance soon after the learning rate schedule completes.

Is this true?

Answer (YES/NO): NO